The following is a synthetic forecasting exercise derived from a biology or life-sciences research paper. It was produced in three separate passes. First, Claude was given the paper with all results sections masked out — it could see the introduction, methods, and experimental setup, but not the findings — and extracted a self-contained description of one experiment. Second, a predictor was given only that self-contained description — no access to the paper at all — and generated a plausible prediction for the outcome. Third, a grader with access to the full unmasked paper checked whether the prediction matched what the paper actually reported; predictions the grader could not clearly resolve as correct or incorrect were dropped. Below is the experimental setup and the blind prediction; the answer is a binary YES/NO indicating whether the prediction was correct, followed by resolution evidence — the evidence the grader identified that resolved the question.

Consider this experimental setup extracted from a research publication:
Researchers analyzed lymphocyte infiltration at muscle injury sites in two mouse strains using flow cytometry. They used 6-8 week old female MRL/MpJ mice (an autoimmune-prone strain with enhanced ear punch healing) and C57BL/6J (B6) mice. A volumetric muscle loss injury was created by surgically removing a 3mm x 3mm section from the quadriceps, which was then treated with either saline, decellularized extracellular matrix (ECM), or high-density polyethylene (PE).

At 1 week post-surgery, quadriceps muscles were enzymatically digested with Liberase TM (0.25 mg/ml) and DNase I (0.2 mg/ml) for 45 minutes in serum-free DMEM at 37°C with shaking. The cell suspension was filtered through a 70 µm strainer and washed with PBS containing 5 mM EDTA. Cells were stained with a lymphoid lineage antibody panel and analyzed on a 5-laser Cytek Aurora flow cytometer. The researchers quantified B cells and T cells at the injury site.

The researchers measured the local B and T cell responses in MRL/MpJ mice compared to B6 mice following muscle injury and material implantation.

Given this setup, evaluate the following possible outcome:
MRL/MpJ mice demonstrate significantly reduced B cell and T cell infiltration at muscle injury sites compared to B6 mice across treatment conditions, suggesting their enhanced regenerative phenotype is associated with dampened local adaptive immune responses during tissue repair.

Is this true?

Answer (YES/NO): NO